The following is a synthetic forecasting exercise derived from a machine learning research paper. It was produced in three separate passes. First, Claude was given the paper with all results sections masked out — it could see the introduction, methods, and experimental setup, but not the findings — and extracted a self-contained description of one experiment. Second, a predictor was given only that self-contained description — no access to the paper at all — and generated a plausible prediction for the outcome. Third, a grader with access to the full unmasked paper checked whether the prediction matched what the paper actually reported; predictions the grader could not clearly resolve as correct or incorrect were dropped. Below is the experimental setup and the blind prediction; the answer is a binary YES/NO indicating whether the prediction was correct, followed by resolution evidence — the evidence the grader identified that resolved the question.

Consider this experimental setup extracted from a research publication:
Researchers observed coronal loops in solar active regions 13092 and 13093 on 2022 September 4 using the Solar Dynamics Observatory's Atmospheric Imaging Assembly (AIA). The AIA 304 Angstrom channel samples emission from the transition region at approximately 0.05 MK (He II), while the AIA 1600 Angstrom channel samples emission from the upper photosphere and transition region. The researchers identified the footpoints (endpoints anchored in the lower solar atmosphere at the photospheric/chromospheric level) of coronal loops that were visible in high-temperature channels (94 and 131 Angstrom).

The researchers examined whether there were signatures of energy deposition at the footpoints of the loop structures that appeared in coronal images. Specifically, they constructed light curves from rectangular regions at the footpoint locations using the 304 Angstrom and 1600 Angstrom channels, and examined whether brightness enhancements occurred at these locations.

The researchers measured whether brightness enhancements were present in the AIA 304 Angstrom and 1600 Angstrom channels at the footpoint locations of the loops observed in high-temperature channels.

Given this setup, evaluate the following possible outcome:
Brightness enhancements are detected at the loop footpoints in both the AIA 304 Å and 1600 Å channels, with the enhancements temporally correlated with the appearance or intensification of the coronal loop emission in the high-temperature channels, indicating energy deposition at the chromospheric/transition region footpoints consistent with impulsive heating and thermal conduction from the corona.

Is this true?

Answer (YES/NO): YES